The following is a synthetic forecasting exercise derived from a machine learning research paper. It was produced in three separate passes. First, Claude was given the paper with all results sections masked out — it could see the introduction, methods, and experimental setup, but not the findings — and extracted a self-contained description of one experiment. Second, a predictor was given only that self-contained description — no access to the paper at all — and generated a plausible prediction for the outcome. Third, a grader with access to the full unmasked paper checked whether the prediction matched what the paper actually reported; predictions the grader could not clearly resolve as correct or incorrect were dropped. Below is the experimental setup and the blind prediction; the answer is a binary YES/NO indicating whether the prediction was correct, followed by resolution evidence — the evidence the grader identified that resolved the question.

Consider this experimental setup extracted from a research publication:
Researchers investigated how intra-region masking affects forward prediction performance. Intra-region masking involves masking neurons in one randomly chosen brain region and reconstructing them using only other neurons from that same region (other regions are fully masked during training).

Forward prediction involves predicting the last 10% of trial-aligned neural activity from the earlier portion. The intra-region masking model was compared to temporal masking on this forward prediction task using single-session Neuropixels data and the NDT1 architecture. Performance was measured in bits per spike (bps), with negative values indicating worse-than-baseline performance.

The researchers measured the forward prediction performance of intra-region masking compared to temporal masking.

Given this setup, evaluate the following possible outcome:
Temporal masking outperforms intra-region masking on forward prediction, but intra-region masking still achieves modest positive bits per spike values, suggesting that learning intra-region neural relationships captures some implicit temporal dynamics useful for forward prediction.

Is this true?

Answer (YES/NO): NO